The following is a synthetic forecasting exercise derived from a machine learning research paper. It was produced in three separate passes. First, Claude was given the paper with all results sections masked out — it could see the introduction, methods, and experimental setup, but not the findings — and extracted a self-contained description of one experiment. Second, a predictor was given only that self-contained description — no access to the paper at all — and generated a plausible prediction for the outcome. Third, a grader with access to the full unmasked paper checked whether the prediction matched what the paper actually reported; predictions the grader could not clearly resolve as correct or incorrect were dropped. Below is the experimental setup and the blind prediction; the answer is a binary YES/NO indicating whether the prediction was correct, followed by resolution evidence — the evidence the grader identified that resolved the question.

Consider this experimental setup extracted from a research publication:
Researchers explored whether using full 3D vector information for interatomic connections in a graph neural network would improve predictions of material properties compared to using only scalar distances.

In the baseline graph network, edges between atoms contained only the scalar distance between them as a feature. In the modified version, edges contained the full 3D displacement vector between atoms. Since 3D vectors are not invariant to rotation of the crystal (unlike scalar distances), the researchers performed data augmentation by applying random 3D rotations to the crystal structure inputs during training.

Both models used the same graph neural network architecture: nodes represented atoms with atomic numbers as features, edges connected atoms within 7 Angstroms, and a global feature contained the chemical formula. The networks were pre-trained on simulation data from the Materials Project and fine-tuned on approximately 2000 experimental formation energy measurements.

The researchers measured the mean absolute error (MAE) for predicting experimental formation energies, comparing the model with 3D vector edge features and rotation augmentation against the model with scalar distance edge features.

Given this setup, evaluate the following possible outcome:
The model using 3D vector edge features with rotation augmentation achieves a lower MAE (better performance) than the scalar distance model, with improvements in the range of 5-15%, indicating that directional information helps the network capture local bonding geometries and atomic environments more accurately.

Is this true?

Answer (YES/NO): NO